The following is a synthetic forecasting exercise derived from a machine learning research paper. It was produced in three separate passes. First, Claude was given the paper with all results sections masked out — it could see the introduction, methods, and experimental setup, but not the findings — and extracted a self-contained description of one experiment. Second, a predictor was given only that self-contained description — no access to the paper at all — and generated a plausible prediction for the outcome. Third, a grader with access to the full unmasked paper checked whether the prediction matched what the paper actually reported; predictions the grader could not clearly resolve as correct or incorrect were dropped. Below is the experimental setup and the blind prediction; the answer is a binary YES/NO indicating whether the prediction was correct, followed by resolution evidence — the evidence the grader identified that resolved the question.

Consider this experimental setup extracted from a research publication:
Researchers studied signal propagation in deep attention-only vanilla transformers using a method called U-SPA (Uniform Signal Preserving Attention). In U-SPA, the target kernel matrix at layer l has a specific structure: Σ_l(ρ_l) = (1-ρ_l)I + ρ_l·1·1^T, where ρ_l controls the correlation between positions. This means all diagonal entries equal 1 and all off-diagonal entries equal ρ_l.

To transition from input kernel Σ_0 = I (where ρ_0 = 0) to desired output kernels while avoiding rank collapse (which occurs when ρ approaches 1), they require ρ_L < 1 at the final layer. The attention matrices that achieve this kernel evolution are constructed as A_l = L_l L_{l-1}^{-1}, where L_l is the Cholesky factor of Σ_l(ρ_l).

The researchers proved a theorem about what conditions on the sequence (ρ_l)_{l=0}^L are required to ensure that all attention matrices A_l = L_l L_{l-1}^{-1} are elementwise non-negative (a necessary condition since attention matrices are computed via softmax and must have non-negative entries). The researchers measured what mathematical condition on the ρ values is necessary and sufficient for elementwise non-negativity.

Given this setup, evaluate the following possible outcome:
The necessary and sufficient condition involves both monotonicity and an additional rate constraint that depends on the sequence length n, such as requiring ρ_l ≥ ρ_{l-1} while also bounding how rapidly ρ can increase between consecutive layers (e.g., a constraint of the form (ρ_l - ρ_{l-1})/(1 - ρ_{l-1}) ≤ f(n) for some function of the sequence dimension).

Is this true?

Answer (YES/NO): NO